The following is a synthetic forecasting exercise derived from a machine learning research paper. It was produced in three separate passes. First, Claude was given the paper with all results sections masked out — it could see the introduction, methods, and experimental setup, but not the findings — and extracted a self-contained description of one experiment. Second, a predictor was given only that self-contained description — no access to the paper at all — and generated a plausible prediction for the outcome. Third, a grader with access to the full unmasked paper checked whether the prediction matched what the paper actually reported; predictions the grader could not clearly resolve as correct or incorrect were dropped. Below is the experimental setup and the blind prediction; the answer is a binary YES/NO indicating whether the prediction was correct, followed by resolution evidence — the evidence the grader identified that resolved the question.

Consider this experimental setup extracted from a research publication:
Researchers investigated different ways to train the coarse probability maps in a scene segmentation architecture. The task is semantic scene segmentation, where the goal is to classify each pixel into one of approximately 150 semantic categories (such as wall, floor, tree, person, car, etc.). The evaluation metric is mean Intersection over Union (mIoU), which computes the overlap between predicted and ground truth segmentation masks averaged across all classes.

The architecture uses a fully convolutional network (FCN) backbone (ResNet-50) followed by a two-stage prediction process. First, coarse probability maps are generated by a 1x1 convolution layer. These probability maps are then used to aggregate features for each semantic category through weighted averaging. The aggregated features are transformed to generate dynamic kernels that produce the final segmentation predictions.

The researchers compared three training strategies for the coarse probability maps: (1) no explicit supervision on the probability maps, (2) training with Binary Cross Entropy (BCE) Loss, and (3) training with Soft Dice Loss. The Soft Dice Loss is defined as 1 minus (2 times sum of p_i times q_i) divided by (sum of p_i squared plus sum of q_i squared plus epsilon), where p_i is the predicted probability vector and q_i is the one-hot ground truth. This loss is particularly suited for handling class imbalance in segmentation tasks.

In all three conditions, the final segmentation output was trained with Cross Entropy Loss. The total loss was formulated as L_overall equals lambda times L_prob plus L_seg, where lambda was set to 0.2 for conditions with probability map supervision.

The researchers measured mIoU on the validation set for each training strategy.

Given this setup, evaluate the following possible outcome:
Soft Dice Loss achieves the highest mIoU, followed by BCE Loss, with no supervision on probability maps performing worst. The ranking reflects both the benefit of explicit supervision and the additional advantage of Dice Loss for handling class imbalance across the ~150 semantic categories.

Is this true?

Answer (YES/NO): NO